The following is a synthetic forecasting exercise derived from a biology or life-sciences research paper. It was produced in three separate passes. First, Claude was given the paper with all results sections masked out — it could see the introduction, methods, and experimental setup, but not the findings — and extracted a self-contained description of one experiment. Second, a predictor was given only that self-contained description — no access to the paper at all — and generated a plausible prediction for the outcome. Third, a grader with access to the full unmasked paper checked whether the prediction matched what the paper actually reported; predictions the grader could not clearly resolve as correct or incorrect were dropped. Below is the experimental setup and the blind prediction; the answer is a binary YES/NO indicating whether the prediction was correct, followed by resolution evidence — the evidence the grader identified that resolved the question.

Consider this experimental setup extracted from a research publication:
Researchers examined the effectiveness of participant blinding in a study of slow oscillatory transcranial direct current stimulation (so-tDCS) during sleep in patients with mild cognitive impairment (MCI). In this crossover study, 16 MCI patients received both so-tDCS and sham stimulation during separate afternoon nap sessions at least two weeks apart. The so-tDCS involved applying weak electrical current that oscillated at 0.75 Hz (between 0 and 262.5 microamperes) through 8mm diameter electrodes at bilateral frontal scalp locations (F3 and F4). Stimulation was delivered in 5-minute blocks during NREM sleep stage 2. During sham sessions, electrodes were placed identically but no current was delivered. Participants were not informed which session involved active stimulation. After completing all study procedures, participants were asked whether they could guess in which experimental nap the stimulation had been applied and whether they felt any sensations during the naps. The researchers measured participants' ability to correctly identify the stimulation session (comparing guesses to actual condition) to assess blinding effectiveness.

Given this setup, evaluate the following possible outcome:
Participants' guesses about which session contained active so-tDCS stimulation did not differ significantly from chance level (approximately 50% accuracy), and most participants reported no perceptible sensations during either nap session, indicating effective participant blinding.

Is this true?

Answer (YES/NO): NO